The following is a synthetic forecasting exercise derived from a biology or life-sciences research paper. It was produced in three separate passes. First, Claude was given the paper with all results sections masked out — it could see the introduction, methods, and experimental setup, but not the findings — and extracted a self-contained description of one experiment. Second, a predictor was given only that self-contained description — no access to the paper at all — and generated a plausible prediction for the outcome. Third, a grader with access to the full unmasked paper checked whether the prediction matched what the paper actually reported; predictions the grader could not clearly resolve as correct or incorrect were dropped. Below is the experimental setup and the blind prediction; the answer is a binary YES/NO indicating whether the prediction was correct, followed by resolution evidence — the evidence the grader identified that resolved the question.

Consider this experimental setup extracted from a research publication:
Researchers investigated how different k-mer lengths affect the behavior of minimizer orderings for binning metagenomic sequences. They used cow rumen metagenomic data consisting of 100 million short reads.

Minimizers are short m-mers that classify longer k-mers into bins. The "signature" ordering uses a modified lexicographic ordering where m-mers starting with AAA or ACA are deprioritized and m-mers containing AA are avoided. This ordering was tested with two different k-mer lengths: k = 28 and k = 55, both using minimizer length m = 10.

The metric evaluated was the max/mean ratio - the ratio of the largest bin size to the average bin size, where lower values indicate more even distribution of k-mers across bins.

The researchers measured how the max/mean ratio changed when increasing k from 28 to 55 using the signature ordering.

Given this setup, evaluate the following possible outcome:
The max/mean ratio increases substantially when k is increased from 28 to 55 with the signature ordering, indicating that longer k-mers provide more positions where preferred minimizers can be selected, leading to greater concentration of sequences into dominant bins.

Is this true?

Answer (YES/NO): NO